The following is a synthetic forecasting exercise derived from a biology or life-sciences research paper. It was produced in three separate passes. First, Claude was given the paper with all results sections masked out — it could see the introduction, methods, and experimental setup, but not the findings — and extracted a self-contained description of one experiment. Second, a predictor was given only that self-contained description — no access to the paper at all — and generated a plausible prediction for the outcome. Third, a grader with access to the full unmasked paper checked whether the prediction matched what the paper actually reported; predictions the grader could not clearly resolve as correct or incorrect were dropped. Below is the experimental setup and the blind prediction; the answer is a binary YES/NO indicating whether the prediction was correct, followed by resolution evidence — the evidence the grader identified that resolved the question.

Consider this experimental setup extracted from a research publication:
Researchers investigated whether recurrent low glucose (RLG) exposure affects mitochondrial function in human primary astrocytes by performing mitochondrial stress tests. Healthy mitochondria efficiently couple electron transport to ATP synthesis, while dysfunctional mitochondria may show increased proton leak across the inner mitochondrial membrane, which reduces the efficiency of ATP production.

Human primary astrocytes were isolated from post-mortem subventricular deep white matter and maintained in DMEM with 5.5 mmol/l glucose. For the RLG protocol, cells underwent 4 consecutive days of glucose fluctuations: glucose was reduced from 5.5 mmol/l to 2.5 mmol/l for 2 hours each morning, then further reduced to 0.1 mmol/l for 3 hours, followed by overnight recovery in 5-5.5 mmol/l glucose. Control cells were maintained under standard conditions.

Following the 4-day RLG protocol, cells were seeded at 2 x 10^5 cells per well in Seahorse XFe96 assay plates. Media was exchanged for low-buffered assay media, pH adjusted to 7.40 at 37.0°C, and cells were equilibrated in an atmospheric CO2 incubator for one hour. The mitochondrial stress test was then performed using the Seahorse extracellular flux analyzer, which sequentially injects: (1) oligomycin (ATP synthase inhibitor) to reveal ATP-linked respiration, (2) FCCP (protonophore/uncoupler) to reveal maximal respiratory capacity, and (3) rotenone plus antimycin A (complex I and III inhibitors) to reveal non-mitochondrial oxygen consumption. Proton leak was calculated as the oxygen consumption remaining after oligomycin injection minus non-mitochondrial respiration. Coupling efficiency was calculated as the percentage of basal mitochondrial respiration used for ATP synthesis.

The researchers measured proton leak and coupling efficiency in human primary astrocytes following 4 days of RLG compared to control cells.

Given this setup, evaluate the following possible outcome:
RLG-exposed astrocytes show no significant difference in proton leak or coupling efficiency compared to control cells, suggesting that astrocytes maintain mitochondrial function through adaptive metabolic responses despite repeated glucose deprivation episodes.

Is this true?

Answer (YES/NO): NO